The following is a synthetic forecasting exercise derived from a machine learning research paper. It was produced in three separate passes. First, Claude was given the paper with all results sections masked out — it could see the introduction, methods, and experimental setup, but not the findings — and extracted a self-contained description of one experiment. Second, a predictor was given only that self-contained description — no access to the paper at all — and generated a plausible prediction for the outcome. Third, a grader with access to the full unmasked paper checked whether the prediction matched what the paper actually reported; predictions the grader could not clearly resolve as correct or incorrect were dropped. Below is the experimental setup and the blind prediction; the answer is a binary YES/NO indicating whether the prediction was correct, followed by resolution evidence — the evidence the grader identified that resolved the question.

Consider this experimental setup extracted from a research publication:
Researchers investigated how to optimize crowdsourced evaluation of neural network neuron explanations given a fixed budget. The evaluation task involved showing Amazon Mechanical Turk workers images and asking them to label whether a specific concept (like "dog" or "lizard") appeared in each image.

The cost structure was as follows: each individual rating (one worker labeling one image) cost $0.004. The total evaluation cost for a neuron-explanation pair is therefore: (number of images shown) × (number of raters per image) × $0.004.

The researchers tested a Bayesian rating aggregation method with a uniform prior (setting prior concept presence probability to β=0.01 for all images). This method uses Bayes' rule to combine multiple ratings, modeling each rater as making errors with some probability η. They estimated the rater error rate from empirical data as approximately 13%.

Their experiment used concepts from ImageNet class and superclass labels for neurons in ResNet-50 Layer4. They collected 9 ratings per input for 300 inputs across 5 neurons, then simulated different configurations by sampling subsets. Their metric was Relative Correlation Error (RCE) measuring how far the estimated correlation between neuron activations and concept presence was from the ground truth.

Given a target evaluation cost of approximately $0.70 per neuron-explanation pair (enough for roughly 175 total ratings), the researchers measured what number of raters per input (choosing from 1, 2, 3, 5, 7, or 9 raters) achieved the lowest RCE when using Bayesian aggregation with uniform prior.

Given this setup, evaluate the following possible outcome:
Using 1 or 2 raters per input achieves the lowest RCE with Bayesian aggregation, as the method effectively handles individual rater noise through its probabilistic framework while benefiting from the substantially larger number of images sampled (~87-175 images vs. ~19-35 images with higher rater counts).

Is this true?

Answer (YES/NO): NO